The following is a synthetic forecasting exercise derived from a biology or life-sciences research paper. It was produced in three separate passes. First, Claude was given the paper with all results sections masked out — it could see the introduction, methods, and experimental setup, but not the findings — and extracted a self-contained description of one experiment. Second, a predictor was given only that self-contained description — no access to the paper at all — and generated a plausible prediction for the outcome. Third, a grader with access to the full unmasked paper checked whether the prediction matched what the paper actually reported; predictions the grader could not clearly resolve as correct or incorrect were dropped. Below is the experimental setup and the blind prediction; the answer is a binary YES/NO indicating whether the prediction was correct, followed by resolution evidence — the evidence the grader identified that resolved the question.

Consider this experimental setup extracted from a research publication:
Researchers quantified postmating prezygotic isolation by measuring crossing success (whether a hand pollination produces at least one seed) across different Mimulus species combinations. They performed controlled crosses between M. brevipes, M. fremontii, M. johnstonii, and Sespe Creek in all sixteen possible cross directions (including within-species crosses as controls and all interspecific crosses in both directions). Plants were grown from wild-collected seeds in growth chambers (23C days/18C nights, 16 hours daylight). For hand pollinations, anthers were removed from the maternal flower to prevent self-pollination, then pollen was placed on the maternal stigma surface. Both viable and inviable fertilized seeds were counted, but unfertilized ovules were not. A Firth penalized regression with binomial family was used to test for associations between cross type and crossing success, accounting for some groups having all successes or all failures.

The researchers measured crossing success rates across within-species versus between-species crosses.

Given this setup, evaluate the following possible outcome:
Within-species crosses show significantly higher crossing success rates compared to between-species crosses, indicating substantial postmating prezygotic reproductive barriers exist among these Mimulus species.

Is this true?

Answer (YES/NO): NO